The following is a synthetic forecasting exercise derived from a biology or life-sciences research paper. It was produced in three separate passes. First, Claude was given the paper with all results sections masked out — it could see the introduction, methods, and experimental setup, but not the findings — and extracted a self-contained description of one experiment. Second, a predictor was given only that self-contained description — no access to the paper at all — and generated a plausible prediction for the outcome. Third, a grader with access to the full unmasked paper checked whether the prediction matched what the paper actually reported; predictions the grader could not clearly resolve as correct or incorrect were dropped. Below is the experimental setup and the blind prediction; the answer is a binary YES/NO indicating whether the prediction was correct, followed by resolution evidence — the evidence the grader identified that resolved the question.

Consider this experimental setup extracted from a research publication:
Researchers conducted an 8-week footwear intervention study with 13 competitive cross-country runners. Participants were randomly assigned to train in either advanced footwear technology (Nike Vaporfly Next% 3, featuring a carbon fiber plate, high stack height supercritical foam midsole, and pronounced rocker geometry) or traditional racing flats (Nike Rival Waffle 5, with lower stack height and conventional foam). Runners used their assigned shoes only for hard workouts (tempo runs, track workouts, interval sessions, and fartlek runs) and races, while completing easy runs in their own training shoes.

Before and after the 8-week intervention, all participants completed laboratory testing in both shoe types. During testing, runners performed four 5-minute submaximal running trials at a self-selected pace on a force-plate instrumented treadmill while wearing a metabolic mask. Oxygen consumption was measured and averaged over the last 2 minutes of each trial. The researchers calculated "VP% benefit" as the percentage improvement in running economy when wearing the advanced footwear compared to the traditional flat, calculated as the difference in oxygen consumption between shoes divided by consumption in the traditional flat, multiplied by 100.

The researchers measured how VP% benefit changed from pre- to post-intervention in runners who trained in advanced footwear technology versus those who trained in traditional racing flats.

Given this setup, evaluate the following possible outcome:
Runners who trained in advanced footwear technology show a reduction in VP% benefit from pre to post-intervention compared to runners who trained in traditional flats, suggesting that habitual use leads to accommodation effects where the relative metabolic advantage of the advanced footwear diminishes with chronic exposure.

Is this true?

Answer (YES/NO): NO